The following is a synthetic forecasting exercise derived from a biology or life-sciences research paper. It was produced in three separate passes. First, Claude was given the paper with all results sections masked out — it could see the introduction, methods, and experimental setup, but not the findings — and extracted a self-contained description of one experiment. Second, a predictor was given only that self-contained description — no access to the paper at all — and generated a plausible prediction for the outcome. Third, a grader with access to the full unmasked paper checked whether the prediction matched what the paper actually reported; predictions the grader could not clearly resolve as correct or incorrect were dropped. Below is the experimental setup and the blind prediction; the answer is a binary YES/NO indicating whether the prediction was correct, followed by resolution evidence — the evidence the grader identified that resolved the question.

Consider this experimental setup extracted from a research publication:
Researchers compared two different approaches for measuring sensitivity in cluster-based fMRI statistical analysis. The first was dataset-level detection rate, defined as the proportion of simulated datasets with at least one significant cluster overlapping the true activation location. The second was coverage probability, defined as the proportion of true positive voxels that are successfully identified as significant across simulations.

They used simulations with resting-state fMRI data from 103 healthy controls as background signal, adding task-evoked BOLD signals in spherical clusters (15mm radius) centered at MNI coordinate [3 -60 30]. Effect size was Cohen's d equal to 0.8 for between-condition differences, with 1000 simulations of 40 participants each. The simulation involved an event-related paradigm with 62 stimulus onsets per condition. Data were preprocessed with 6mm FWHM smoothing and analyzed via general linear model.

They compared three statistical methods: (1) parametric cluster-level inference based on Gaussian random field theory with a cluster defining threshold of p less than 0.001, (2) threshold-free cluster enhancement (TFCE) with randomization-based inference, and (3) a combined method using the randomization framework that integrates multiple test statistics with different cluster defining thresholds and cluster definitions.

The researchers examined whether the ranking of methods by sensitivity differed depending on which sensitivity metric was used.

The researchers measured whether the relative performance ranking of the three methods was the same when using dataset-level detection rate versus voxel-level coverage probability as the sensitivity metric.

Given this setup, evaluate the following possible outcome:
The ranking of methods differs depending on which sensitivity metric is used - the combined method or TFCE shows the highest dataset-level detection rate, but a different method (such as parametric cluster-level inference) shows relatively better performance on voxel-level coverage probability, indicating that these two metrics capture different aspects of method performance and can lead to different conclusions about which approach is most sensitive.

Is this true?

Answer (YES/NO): NO